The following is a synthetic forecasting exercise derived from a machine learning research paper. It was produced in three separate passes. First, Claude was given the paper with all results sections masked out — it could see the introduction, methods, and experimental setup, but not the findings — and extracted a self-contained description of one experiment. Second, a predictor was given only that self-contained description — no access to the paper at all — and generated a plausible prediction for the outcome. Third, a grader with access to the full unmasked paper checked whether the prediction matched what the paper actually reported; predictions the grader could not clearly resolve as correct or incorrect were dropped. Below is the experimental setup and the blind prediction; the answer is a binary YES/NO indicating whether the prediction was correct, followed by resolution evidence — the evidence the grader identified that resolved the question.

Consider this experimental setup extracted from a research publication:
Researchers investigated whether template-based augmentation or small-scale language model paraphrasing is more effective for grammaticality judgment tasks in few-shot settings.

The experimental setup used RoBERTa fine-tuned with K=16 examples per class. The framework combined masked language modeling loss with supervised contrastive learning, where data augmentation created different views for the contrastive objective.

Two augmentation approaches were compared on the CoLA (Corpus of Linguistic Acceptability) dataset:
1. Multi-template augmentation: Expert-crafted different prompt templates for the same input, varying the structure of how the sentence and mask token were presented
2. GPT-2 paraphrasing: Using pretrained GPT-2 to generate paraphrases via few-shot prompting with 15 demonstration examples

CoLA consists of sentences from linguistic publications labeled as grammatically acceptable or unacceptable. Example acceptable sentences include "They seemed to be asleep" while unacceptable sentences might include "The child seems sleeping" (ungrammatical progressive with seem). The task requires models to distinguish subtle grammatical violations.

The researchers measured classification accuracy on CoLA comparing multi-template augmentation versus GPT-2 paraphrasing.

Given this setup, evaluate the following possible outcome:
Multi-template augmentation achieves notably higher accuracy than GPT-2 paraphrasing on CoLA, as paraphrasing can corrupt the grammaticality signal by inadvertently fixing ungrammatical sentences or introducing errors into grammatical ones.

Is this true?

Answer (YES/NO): NO